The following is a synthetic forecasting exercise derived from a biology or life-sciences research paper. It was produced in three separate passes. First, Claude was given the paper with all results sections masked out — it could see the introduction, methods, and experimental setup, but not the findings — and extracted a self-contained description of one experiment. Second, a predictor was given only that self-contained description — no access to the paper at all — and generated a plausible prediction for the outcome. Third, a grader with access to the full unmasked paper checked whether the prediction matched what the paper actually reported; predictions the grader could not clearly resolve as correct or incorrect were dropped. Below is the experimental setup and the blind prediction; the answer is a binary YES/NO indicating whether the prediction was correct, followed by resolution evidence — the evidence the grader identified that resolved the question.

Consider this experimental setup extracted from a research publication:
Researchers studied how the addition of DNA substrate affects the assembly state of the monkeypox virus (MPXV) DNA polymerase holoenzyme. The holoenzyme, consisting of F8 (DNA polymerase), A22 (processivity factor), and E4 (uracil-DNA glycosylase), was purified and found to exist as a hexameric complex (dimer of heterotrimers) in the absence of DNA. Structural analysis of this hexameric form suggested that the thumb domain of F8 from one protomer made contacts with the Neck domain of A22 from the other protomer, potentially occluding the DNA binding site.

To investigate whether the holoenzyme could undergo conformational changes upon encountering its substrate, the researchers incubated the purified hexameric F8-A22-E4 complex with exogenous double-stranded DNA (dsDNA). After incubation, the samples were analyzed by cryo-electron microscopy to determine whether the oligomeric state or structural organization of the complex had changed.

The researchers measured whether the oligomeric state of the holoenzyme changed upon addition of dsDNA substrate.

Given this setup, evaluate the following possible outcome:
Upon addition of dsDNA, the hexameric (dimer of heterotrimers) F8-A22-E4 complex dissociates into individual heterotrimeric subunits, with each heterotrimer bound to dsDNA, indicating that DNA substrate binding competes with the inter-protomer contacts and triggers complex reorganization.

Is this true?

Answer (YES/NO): NO